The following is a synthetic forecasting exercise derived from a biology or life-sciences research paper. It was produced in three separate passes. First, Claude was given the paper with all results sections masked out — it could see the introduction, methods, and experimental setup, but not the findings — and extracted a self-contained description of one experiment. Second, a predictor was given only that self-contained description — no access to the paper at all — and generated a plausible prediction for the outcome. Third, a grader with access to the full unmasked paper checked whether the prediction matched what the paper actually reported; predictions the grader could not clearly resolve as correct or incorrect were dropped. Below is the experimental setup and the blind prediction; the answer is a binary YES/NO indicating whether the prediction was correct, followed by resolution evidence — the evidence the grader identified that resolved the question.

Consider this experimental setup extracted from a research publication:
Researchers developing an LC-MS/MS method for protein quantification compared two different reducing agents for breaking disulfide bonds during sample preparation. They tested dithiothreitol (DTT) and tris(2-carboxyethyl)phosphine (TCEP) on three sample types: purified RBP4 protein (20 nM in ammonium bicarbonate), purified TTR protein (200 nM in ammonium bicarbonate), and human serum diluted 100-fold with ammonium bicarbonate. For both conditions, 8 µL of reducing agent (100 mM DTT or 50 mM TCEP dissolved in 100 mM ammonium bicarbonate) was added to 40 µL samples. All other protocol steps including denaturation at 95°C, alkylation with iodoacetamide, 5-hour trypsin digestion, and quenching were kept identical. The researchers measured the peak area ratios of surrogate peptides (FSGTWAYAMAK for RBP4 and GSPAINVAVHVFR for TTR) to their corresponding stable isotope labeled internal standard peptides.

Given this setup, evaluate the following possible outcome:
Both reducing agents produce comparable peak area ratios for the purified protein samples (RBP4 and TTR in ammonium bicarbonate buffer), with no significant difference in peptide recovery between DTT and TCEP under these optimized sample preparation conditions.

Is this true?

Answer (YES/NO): YES